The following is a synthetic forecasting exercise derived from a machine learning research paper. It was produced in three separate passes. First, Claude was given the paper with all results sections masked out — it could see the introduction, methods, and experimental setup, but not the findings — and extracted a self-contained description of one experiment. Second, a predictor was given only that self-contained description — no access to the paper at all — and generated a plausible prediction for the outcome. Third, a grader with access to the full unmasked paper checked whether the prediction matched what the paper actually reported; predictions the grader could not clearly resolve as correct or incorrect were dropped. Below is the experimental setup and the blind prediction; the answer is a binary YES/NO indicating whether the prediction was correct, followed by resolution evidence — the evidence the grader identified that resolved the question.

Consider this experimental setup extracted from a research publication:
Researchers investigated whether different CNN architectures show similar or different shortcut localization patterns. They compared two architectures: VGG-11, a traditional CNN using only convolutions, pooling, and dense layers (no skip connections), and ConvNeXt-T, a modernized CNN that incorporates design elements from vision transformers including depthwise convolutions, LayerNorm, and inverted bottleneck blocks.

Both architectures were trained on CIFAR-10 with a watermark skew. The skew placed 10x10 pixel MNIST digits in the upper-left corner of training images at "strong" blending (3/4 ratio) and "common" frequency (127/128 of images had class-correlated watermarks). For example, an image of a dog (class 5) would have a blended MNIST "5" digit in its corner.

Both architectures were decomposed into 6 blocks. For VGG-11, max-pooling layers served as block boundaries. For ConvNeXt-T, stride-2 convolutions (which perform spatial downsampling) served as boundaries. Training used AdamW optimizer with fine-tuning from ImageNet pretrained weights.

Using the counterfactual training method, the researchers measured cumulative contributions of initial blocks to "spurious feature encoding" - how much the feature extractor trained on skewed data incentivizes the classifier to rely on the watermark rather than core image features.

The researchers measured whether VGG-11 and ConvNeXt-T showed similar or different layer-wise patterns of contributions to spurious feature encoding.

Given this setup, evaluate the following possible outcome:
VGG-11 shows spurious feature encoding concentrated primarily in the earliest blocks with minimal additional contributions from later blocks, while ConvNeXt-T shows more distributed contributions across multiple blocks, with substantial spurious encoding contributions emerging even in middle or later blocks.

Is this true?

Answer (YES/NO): NO